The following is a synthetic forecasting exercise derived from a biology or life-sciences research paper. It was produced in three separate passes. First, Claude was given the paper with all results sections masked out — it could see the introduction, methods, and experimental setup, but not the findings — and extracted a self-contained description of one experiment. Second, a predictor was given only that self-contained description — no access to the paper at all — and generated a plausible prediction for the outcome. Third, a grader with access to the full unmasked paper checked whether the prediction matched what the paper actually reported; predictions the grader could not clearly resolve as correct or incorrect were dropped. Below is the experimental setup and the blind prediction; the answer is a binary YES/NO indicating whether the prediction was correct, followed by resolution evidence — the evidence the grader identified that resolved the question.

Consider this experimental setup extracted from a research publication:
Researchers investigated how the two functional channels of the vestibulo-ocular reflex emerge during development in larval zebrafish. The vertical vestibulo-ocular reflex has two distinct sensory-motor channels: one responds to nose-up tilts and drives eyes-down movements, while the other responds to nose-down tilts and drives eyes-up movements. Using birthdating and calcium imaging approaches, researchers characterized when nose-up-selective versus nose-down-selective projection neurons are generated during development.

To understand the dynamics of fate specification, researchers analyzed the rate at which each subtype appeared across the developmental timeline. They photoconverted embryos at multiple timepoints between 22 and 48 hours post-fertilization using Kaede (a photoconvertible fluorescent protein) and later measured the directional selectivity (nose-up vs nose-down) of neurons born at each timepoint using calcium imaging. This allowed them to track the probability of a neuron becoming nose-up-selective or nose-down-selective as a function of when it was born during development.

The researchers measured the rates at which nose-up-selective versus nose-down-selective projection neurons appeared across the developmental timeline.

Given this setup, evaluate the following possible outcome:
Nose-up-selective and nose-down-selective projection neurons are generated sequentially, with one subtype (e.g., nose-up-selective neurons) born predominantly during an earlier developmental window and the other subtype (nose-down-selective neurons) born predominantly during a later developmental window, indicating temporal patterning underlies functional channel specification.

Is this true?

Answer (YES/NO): YES